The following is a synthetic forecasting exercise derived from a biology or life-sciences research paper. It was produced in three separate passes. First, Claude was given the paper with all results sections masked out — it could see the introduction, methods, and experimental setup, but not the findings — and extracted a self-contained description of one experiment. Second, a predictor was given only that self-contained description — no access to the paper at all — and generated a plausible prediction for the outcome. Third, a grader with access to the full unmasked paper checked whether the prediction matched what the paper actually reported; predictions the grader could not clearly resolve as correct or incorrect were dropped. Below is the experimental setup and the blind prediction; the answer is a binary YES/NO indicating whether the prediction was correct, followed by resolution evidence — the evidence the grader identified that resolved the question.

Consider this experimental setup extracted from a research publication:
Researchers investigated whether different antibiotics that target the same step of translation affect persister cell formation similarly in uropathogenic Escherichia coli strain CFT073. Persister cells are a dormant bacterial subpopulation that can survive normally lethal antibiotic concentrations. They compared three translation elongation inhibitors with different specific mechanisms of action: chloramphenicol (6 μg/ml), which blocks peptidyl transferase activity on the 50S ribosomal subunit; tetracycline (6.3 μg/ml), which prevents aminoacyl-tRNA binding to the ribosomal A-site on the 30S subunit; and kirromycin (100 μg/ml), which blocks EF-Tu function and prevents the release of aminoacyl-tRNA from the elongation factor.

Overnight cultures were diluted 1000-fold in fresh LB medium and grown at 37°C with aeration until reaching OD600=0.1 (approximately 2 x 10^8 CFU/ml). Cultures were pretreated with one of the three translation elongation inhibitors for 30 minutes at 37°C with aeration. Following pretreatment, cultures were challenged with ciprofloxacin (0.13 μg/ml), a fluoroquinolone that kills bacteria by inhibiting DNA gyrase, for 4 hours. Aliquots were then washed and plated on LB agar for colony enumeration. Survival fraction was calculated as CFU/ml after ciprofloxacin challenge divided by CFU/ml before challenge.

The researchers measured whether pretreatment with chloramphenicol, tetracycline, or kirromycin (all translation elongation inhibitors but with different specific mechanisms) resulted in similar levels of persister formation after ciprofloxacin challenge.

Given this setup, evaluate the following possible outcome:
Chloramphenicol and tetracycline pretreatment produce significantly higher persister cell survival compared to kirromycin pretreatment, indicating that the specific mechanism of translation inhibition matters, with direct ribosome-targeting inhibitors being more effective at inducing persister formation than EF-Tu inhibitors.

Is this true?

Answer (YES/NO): NO